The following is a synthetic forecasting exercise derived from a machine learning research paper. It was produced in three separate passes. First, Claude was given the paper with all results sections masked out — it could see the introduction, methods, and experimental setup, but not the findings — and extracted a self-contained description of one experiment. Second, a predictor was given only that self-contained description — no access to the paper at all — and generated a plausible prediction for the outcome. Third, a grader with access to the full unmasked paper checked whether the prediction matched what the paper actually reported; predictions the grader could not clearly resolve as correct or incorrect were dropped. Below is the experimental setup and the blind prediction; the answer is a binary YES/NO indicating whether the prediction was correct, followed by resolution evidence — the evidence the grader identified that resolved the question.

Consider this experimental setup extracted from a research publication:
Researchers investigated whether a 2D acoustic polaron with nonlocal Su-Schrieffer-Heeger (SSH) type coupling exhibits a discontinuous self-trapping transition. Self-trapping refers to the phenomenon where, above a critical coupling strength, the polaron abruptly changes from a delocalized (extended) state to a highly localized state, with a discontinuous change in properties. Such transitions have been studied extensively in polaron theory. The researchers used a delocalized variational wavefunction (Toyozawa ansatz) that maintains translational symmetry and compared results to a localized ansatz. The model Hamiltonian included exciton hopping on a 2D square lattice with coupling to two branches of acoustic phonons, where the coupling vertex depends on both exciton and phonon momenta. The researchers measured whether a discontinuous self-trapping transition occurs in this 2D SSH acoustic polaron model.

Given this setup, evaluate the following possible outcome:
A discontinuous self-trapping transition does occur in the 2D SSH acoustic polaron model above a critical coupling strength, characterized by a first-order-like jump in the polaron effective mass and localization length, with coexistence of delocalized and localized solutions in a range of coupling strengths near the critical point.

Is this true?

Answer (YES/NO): NO